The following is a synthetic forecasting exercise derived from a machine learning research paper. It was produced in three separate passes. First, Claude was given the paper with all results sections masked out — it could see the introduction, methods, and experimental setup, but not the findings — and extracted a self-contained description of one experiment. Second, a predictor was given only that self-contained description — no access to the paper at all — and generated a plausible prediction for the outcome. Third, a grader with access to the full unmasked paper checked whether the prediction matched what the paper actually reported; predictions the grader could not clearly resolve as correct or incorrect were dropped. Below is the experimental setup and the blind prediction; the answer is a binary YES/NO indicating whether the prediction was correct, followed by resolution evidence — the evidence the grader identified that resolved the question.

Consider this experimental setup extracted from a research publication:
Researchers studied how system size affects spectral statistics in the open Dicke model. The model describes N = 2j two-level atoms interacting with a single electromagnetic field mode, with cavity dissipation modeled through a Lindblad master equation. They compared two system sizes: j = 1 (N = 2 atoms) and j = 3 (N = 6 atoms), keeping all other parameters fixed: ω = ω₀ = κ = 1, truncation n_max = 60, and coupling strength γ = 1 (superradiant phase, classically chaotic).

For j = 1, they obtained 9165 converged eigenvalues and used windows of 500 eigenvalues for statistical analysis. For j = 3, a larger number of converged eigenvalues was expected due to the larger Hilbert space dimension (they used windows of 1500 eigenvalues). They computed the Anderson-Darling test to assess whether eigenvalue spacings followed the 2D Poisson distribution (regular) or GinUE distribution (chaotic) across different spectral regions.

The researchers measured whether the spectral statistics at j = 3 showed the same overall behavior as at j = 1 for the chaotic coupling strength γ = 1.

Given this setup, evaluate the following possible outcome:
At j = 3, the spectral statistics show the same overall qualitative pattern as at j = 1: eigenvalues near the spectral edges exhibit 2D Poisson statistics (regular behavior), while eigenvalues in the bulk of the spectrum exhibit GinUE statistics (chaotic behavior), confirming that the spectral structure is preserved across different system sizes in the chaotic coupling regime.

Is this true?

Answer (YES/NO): NO